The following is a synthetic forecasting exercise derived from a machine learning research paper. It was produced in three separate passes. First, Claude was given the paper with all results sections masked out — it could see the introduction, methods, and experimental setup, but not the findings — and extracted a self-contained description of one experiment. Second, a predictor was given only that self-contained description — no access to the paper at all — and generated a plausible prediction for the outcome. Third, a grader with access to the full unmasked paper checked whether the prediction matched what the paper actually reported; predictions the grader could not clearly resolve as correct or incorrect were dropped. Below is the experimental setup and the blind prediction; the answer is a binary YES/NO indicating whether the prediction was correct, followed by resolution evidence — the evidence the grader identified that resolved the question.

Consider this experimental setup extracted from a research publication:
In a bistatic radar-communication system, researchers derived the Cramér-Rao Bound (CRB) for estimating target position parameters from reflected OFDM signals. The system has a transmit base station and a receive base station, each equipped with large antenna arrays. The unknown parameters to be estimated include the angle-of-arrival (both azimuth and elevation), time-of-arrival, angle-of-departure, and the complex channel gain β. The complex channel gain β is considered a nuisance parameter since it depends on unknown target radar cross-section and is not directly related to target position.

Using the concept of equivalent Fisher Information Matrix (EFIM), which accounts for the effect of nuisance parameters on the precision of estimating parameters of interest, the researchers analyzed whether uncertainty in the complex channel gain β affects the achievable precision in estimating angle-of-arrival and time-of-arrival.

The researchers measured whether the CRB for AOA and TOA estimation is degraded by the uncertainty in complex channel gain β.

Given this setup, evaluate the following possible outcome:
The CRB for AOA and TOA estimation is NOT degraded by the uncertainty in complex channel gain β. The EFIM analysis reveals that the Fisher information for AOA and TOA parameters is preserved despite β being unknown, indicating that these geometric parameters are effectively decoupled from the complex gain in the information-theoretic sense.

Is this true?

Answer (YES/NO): YES